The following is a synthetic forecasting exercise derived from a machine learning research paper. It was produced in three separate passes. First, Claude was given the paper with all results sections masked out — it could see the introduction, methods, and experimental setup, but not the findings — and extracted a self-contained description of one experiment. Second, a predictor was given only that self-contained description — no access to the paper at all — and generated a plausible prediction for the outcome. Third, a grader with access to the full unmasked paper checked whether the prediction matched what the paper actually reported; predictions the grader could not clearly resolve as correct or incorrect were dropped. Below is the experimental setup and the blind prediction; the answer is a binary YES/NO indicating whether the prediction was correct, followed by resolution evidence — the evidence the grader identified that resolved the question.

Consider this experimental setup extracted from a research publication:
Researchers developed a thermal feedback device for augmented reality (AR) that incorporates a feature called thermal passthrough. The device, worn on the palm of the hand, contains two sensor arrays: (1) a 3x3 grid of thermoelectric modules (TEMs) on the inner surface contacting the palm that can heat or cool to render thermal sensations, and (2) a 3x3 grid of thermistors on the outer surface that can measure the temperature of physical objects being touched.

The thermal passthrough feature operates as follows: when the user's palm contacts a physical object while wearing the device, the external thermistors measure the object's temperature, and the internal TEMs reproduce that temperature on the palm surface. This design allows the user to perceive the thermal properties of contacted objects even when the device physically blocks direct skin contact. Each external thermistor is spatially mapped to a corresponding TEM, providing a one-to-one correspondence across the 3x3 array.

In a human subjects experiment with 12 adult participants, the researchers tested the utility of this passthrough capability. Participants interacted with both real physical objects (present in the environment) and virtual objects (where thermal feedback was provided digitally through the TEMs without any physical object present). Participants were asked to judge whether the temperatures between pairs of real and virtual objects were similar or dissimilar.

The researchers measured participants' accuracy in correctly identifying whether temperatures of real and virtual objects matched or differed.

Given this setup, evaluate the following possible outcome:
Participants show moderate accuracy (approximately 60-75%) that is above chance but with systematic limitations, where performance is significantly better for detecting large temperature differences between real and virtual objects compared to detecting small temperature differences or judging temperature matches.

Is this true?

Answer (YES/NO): NO